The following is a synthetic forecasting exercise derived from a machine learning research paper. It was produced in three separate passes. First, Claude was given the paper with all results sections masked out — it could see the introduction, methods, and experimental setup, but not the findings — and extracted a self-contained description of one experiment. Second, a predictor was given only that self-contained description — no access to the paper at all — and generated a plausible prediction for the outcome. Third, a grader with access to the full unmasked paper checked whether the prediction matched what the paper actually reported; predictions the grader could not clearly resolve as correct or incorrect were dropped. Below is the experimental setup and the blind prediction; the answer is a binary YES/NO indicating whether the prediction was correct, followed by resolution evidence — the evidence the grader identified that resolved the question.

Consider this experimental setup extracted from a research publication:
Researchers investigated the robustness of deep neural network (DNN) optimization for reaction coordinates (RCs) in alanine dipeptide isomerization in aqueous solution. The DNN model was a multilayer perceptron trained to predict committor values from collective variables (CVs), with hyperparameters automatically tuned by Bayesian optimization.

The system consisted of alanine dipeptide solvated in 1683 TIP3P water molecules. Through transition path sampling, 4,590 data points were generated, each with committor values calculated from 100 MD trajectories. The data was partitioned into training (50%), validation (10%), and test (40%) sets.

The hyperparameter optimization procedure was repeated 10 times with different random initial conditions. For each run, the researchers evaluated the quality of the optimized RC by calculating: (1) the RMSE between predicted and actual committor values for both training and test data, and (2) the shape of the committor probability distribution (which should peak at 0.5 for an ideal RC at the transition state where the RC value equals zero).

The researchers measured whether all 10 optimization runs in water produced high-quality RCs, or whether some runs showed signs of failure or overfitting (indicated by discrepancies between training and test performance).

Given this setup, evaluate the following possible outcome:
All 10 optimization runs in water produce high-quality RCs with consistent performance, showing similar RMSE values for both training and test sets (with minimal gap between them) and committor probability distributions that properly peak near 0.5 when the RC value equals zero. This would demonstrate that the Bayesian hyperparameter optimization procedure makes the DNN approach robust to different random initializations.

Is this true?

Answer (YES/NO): NO